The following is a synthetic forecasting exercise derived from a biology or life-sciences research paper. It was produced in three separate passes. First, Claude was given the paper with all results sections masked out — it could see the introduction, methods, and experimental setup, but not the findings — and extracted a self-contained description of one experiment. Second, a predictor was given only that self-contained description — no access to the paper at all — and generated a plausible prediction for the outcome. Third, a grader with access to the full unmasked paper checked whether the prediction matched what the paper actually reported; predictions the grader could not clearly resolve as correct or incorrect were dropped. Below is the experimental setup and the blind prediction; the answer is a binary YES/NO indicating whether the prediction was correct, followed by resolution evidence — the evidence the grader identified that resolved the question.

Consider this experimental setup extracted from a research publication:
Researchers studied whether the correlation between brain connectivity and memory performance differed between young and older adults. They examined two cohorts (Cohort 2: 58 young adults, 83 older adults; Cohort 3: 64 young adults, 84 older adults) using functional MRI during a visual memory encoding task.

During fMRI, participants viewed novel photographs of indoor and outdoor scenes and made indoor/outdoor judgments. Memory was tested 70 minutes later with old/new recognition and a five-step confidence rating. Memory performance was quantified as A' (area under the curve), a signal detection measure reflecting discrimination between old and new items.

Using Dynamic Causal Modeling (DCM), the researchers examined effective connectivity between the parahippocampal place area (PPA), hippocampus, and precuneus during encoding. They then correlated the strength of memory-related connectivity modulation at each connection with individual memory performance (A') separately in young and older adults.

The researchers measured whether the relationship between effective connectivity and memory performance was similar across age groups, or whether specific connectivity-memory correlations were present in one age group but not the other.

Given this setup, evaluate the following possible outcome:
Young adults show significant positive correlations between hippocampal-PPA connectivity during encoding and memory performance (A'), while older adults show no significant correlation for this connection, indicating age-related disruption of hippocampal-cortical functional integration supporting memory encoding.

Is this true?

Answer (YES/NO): NO